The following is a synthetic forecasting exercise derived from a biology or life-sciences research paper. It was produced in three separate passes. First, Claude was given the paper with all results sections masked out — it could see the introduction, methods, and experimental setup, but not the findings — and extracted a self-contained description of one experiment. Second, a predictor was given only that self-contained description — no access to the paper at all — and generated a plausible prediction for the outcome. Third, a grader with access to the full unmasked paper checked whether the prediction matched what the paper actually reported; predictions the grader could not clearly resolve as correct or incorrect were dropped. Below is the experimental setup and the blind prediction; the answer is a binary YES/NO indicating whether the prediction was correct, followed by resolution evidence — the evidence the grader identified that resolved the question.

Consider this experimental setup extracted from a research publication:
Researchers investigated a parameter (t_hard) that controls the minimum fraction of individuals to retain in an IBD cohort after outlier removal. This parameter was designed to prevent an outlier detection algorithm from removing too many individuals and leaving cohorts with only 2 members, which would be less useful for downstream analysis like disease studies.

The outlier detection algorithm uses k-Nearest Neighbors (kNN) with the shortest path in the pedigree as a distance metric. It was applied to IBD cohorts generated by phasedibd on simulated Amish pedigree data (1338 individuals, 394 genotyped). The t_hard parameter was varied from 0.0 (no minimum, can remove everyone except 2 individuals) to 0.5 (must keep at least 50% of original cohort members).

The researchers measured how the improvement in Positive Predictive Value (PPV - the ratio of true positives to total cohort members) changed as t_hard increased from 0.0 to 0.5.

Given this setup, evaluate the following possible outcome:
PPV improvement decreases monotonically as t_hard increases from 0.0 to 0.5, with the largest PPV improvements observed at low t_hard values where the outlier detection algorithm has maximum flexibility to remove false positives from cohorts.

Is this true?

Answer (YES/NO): YES